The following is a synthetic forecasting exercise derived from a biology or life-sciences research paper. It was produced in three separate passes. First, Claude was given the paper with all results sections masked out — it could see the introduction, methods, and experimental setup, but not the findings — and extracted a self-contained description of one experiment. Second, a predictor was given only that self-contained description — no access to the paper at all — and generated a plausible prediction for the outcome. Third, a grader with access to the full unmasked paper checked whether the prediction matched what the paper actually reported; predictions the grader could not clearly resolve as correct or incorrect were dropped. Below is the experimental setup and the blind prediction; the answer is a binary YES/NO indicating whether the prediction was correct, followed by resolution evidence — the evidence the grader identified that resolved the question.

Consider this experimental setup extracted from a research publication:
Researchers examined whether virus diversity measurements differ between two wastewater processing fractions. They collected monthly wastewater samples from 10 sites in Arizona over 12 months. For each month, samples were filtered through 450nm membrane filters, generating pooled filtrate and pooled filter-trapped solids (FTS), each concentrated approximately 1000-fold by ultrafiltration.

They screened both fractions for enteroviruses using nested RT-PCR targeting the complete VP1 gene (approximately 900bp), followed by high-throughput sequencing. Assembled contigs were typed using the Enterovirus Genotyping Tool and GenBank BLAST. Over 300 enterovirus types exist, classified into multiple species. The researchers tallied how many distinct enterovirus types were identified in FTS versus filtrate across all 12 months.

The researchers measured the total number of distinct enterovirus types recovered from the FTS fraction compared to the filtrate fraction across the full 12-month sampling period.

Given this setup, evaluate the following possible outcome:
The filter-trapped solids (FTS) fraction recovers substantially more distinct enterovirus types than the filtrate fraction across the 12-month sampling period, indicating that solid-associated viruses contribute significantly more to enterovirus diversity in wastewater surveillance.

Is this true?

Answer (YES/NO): YES